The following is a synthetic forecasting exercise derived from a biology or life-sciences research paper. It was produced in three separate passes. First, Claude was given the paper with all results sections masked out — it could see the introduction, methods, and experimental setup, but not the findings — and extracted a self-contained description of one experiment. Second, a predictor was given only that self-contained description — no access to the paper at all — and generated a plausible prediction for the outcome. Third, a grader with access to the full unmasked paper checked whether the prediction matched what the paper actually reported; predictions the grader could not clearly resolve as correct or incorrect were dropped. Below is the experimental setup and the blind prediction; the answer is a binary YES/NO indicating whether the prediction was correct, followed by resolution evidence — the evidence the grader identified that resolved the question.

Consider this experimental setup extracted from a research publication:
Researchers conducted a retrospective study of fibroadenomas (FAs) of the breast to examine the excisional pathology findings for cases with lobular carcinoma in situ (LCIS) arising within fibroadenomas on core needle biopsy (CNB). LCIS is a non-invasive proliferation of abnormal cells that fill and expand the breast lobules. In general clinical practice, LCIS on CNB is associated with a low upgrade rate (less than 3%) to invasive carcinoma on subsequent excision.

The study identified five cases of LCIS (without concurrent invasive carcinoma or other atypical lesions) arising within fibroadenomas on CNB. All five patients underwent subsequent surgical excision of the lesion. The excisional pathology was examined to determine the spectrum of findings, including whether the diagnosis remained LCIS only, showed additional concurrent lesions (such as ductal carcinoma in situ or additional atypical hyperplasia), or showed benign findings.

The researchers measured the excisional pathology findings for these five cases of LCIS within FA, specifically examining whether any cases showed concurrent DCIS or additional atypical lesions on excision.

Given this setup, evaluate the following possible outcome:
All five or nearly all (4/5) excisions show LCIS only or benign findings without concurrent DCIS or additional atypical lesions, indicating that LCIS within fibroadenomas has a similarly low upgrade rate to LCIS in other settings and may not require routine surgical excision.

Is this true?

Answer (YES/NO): NO